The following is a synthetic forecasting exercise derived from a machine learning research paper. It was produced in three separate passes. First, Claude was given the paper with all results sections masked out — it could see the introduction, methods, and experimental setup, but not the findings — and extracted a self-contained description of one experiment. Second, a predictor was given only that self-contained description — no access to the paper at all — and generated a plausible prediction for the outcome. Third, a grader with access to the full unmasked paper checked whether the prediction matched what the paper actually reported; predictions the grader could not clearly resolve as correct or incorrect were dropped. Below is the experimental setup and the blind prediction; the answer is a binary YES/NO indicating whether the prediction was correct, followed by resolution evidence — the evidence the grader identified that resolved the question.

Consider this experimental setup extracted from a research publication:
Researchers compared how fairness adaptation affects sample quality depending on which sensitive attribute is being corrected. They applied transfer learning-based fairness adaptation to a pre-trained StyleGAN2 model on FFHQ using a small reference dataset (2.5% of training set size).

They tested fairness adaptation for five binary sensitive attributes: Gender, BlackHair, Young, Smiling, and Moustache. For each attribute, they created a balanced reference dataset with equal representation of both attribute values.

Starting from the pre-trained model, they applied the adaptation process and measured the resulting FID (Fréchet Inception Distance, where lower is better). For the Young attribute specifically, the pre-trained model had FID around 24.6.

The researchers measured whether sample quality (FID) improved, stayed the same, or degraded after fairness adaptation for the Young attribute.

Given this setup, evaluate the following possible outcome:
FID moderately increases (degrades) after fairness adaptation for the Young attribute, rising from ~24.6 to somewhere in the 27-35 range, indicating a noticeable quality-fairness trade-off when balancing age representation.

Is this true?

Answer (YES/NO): NO